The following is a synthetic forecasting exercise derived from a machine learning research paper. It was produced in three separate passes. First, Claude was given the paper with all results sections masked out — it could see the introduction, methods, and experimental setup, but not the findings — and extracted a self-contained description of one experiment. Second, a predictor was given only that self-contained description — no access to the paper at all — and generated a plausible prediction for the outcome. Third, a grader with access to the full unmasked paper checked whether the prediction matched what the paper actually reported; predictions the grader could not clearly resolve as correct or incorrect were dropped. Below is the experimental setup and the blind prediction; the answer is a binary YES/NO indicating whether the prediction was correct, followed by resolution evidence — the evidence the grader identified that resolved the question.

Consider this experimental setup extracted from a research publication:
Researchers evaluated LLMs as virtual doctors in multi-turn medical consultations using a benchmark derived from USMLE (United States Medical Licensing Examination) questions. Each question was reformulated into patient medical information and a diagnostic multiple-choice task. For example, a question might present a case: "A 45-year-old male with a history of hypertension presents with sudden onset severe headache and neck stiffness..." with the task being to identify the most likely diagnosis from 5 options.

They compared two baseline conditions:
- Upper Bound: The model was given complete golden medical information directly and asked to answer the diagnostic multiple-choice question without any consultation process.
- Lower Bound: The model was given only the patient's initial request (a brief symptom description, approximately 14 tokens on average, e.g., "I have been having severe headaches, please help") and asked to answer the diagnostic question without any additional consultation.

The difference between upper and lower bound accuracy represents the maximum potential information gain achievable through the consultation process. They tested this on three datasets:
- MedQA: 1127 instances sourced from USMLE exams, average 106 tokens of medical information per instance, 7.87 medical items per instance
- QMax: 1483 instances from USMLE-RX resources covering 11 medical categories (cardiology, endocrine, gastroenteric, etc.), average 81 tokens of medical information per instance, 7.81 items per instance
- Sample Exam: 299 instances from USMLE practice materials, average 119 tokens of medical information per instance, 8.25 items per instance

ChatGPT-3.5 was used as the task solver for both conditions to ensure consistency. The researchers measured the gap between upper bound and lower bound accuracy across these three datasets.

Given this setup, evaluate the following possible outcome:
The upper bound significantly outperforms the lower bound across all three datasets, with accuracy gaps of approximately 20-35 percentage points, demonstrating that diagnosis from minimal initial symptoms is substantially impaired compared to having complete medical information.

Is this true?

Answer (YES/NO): NO